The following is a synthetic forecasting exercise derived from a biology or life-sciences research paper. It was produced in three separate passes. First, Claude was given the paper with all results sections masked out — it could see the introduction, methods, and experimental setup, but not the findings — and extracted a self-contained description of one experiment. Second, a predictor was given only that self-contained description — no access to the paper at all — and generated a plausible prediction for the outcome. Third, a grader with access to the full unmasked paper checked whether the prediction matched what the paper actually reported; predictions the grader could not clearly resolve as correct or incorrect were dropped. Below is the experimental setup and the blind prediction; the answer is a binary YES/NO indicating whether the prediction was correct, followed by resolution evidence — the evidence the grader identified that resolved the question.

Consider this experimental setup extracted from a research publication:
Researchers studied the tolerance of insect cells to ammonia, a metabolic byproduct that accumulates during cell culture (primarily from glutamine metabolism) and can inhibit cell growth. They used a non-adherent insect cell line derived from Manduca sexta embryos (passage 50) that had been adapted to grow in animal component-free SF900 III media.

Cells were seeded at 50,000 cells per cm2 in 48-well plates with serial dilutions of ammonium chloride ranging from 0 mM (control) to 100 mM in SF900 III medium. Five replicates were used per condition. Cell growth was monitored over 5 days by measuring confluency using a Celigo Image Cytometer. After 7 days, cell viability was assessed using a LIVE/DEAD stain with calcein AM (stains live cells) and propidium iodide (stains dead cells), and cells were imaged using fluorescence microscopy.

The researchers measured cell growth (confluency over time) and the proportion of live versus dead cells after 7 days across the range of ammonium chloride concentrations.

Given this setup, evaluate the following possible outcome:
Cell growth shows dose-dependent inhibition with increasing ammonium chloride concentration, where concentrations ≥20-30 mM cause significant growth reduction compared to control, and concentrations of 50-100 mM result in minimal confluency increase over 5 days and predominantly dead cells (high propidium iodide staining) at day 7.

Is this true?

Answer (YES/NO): NO